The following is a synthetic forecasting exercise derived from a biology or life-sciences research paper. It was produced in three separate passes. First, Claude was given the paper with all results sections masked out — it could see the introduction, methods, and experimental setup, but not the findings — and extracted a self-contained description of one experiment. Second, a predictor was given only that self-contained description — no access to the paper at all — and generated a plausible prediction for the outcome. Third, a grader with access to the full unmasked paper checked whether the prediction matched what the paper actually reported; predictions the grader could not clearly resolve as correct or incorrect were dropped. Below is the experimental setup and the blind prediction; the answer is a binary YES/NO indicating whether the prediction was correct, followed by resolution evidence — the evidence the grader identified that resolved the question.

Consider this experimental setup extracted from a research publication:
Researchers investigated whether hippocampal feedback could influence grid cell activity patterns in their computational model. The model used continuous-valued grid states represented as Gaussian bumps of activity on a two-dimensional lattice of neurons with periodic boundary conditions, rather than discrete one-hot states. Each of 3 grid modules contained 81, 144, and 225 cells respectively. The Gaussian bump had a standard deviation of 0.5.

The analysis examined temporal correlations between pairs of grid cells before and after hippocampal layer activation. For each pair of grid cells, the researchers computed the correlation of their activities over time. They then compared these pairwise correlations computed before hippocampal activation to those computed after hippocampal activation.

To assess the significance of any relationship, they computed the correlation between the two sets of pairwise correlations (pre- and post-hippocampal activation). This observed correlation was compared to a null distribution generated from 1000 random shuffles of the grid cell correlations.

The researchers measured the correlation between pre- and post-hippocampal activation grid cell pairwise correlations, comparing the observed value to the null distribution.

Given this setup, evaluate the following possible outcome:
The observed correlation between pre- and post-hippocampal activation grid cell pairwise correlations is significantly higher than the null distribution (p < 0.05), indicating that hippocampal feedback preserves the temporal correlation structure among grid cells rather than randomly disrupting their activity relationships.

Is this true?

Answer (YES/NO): YES